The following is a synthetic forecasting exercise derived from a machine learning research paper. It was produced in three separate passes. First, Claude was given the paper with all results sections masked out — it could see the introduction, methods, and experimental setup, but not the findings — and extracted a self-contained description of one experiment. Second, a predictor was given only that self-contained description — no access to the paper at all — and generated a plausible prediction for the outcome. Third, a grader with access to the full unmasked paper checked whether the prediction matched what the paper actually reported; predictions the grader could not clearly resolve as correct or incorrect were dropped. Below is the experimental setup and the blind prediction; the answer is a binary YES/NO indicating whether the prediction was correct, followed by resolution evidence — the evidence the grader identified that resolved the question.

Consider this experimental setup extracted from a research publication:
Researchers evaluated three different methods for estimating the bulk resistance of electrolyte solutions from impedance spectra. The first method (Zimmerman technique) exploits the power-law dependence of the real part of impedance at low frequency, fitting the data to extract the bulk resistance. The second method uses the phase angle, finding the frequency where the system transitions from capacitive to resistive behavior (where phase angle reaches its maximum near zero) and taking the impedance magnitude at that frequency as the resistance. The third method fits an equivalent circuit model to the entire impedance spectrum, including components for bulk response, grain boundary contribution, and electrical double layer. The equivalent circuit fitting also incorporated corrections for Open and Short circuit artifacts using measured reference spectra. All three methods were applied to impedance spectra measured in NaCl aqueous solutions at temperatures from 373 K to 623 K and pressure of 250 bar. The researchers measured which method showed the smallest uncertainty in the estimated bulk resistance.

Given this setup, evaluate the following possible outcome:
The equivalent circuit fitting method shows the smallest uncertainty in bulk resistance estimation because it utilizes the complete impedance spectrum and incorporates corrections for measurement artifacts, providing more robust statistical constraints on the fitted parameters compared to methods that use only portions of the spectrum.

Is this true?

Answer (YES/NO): YES